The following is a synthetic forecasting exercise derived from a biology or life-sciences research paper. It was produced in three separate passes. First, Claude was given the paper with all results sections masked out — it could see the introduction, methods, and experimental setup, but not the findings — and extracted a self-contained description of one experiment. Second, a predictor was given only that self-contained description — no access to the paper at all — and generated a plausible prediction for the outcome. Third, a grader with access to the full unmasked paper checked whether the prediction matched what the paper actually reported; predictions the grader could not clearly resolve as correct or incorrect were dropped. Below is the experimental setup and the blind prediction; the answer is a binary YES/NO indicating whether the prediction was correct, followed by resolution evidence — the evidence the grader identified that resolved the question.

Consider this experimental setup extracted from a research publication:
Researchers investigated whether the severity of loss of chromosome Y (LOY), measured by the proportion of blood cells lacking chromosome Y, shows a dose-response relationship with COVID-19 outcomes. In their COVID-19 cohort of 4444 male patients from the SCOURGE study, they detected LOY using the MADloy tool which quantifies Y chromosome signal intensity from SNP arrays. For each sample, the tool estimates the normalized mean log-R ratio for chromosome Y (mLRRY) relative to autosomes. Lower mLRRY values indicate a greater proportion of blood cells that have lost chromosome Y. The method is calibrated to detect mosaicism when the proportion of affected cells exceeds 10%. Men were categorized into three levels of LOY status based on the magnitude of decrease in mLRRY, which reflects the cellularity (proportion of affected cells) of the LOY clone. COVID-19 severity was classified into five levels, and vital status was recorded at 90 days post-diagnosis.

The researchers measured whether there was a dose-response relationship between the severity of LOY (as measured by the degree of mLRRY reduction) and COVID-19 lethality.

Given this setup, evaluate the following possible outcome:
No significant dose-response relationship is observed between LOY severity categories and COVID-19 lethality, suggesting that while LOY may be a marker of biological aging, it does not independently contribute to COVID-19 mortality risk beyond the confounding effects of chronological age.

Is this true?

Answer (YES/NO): NO